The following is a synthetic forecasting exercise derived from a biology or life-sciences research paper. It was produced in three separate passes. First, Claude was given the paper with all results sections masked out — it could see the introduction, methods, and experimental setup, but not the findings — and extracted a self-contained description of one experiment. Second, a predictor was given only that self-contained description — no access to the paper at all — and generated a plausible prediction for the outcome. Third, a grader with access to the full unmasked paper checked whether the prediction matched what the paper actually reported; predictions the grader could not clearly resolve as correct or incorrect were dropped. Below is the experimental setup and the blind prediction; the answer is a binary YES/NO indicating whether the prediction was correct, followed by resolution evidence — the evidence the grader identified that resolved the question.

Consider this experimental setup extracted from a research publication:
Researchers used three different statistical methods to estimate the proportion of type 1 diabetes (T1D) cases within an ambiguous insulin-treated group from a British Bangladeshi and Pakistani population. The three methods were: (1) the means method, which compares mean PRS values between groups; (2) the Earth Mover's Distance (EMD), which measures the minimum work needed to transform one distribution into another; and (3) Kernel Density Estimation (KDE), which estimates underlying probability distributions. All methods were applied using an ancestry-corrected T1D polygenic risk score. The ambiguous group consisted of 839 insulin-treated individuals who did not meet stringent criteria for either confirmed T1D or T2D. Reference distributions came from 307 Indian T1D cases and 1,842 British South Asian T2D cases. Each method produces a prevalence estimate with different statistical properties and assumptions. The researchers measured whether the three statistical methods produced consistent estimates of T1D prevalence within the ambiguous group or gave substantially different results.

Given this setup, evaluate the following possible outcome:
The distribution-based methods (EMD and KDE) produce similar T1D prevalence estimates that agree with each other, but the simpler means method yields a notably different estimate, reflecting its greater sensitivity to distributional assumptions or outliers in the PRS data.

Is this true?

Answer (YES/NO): NO